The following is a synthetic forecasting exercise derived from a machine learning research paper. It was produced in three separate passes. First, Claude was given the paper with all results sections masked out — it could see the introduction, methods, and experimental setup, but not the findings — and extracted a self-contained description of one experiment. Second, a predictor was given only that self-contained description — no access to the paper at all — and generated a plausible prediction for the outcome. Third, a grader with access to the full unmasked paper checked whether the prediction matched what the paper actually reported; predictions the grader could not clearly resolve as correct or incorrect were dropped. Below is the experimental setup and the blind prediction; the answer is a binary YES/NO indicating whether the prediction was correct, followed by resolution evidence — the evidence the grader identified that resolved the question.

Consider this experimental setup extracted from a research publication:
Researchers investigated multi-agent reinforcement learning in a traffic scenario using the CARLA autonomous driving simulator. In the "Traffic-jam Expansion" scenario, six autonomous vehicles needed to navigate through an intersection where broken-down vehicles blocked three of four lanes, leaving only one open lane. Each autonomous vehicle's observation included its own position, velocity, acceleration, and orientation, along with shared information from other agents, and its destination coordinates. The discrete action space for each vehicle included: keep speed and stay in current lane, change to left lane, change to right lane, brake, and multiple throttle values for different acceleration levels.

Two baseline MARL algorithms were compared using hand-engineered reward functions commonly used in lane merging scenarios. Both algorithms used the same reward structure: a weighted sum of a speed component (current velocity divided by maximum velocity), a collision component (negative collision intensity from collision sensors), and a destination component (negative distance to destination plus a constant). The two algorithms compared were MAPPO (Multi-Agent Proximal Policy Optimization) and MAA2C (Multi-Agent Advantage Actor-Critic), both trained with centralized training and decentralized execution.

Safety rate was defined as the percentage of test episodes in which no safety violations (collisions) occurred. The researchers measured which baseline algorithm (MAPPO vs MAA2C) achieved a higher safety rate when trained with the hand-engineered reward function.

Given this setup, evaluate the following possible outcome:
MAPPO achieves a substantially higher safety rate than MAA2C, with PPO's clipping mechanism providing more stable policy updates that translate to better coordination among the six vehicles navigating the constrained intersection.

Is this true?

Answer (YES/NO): NO